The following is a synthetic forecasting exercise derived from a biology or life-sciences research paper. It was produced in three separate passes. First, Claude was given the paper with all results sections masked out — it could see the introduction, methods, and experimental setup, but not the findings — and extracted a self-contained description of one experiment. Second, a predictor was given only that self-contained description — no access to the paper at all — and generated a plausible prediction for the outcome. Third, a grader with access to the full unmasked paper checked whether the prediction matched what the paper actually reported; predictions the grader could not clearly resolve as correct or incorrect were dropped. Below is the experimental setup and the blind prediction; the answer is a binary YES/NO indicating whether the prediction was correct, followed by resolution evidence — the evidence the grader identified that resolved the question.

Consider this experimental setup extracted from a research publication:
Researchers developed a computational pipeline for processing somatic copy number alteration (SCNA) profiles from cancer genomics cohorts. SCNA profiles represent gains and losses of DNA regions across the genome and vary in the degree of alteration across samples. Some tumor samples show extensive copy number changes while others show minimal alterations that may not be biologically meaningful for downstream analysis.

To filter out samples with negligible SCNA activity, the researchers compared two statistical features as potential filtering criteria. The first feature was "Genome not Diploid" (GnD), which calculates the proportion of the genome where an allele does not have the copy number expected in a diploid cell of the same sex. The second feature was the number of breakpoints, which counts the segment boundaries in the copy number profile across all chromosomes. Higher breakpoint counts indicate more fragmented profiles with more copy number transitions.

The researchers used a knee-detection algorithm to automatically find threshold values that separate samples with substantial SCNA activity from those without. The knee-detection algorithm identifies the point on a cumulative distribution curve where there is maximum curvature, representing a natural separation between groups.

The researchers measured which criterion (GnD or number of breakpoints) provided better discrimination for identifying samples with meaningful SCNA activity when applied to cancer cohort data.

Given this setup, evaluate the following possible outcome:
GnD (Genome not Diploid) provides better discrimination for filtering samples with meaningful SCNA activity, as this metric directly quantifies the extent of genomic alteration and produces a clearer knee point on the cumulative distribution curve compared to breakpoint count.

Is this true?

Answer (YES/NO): YES